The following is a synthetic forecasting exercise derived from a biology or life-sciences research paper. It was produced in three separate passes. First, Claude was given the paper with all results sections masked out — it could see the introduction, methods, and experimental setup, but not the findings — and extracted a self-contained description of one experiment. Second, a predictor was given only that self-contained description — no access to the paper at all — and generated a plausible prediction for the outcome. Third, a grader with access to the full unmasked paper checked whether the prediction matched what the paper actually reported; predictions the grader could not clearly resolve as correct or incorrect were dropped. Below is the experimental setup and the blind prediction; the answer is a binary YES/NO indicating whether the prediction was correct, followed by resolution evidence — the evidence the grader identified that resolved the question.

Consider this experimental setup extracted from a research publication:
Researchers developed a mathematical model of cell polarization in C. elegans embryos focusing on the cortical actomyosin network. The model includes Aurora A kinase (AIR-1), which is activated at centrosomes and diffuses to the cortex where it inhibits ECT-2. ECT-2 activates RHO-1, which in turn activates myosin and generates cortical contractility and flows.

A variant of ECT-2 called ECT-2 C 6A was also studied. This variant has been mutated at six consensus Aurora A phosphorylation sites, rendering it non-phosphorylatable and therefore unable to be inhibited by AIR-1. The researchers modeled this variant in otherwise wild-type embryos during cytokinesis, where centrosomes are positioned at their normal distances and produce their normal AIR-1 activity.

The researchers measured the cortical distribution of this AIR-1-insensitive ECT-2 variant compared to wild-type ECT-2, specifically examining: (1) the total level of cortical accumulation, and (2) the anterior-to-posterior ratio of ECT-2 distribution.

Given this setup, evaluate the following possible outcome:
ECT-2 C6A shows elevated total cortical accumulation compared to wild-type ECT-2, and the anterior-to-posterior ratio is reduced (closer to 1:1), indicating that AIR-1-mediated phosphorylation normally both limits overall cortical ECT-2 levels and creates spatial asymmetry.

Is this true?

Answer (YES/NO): NO